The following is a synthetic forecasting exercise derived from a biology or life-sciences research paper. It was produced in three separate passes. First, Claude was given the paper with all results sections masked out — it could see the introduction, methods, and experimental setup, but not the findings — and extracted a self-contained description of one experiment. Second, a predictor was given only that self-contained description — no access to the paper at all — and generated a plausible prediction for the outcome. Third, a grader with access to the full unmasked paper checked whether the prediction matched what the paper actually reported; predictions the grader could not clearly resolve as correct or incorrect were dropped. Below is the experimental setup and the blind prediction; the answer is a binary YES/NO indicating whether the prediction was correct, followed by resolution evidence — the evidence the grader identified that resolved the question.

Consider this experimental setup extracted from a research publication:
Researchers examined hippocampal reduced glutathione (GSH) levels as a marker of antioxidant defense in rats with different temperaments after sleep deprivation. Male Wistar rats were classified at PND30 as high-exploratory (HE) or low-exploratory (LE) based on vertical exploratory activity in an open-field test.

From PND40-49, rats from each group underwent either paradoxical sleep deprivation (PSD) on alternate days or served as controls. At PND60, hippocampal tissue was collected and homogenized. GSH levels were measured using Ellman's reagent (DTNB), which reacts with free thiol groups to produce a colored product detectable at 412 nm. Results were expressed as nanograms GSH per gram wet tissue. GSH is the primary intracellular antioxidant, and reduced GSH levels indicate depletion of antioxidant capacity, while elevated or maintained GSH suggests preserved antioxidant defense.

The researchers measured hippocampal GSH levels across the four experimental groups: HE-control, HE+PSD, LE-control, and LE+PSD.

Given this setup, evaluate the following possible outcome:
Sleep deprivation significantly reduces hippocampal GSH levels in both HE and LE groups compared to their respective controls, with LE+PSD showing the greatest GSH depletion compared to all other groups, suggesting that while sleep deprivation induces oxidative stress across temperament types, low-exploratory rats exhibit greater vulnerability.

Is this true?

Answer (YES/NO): NO